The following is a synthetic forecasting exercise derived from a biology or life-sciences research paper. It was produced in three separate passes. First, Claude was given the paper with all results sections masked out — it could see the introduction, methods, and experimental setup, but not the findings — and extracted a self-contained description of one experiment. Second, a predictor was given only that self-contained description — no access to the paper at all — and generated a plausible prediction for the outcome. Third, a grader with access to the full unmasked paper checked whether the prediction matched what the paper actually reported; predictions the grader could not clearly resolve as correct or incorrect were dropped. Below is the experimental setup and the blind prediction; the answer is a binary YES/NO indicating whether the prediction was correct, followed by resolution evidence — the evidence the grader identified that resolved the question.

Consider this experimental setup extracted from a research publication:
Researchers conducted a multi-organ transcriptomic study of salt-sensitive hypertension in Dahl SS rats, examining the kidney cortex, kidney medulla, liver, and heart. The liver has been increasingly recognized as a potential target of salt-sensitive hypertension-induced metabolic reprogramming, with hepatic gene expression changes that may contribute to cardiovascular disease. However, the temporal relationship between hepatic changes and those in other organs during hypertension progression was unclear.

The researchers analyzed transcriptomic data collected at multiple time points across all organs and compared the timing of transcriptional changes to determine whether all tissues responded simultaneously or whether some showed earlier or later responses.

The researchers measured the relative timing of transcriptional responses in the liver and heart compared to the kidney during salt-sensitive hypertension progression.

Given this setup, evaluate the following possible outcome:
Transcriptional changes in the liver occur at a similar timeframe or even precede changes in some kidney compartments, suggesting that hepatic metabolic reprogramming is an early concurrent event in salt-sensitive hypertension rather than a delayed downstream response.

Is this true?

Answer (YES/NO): YES